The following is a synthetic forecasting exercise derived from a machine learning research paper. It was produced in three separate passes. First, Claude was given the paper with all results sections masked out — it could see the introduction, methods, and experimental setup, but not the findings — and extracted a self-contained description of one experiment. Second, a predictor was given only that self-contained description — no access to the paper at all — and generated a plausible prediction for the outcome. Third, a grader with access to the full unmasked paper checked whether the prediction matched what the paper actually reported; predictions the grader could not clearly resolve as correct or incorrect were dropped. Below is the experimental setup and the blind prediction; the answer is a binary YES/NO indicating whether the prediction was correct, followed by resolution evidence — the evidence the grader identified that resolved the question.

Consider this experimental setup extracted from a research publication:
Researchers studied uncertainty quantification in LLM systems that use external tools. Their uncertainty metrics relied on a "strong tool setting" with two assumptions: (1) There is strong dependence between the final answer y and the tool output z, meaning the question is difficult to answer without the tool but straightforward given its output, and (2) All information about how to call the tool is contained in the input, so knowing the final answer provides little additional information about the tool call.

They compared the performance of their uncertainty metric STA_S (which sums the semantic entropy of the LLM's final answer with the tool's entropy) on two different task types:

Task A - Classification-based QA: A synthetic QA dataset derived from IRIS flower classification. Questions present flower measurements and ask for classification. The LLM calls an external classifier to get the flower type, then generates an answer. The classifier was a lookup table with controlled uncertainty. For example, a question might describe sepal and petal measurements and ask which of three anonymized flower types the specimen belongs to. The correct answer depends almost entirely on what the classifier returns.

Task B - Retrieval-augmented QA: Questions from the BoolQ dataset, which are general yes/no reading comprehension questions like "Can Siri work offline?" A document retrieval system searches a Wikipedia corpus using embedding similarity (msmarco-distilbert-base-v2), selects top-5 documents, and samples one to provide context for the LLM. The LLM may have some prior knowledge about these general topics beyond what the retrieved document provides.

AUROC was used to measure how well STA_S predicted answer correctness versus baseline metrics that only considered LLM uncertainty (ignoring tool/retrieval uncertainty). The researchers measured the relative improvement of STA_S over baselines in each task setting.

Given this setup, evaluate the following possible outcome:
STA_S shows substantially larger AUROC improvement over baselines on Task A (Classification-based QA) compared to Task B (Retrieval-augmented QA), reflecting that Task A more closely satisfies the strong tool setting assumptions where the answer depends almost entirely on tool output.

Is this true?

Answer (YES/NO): YES